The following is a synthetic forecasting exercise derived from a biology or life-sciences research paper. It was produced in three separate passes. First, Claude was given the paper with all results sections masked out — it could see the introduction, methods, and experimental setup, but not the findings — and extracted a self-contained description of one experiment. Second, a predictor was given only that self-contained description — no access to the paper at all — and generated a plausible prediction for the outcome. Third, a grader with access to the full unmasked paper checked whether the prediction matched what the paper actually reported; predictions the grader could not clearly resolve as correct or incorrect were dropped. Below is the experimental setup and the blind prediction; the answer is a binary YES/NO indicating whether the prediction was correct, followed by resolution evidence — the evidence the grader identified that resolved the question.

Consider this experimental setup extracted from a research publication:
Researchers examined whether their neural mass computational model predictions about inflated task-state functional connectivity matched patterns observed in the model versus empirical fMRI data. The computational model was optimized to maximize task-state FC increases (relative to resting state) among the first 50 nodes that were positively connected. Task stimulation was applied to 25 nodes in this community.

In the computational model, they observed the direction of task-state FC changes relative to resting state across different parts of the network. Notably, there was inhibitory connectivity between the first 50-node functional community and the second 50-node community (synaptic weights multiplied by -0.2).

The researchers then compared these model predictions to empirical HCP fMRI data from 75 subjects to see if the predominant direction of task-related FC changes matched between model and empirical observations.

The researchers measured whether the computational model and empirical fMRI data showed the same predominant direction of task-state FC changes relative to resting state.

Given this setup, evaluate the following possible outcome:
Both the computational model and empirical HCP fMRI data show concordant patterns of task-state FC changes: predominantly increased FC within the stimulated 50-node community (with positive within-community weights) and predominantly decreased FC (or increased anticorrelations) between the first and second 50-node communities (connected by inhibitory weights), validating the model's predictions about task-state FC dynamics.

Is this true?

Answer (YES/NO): NO